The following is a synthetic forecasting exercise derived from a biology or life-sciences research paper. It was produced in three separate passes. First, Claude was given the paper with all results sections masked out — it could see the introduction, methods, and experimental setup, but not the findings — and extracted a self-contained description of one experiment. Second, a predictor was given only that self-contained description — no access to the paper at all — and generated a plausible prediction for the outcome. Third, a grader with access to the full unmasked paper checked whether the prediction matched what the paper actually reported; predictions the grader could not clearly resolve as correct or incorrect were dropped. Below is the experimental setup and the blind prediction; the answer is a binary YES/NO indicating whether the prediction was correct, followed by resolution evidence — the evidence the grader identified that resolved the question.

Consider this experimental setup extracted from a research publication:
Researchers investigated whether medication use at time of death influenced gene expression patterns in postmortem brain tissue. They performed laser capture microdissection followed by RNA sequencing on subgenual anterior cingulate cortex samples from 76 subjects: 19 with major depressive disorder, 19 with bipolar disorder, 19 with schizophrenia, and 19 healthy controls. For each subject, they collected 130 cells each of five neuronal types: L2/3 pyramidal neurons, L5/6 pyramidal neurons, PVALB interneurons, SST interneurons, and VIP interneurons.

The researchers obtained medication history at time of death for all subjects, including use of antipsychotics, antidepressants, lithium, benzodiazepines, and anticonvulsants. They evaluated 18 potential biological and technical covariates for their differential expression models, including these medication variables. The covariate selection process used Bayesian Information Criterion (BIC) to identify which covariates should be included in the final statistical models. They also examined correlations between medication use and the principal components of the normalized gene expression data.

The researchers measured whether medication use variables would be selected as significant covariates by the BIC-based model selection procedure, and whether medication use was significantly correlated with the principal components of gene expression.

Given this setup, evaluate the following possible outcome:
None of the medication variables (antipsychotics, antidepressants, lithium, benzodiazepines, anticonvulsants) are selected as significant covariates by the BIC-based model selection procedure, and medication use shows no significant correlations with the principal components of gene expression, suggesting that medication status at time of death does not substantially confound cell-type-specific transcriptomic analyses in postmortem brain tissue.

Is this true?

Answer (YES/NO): YES